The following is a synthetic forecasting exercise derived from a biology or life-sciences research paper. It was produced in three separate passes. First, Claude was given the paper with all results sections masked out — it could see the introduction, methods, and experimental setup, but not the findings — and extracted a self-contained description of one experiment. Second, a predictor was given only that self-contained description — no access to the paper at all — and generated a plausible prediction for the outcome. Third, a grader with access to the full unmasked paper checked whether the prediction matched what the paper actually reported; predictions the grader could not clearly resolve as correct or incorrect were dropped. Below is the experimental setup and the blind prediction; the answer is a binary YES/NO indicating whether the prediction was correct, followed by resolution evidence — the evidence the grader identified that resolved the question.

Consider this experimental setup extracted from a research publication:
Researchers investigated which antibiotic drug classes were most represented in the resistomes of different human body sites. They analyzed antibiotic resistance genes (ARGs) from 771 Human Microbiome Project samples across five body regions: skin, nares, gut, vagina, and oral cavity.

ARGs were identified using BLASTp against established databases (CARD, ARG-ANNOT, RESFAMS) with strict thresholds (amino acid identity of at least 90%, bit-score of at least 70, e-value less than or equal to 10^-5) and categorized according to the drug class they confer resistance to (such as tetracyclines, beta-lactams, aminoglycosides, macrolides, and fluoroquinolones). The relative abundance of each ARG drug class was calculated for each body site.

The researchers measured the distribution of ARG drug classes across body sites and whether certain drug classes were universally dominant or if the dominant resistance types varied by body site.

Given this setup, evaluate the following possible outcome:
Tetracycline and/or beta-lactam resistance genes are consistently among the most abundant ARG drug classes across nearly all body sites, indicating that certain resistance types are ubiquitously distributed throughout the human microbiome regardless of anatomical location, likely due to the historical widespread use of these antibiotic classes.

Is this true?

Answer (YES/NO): NO